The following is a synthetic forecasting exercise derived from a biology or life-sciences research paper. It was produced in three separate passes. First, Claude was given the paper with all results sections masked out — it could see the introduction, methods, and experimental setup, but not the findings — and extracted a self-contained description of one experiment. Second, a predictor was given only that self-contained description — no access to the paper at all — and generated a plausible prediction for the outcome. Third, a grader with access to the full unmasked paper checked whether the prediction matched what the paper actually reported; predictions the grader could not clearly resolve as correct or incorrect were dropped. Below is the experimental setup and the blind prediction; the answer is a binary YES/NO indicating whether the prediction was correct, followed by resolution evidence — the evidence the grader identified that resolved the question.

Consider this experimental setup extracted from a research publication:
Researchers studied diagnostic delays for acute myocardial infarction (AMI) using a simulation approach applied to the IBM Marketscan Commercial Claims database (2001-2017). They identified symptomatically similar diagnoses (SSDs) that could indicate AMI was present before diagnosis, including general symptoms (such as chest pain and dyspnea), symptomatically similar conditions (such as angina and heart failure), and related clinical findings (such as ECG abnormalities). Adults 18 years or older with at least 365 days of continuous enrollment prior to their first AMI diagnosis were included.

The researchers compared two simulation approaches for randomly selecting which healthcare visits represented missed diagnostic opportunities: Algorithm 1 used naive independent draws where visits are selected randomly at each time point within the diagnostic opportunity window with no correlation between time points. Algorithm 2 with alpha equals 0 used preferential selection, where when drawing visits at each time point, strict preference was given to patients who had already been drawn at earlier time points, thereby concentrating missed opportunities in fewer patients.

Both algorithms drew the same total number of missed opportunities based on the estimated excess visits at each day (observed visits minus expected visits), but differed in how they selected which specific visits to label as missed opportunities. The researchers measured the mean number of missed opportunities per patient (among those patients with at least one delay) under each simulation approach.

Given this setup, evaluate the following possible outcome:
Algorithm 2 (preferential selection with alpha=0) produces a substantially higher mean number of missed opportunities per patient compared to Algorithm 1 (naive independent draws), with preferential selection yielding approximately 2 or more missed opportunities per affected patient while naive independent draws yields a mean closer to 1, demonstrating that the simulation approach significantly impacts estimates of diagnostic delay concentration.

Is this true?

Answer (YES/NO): NO